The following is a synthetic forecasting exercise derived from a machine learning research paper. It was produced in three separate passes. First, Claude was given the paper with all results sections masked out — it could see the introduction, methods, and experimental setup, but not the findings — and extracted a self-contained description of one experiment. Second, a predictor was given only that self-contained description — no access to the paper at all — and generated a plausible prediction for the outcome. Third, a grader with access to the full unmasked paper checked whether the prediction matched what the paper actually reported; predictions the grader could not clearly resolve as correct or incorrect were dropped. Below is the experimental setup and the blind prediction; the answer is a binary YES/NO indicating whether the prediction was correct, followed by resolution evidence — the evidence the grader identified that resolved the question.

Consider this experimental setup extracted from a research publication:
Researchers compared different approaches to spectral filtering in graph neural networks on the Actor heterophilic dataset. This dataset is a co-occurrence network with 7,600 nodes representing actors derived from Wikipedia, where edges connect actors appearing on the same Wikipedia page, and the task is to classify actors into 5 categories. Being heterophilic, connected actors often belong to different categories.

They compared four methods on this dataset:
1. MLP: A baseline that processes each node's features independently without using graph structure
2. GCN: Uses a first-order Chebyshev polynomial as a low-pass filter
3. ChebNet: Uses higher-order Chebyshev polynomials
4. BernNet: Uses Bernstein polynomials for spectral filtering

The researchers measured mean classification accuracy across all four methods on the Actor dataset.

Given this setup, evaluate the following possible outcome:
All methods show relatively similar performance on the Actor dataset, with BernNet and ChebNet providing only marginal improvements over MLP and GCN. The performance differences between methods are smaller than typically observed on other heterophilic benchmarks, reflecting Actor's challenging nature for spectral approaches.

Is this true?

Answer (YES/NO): NO